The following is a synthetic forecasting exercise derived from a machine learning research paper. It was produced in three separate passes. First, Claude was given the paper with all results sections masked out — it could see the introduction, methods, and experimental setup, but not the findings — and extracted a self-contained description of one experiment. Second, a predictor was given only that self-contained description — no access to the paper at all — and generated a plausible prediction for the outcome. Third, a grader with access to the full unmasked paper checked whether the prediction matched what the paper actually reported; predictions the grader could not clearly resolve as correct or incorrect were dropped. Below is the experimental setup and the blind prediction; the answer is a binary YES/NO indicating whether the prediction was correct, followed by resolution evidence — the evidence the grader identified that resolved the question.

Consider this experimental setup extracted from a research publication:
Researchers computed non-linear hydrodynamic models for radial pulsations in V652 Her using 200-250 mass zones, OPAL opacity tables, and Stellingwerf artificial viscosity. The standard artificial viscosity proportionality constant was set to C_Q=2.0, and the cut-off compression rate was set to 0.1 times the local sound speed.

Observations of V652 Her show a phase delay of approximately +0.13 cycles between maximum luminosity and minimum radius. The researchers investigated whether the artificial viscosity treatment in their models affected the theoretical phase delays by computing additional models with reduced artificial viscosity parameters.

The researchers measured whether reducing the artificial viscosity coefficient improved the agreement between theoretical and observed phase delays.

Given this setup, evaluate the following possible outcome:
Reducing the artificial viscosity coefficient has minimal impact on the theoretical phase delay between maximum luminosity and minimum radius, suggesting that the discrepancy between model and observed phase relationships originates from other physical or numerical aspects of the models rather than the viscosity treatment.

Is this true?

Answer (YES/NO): YES